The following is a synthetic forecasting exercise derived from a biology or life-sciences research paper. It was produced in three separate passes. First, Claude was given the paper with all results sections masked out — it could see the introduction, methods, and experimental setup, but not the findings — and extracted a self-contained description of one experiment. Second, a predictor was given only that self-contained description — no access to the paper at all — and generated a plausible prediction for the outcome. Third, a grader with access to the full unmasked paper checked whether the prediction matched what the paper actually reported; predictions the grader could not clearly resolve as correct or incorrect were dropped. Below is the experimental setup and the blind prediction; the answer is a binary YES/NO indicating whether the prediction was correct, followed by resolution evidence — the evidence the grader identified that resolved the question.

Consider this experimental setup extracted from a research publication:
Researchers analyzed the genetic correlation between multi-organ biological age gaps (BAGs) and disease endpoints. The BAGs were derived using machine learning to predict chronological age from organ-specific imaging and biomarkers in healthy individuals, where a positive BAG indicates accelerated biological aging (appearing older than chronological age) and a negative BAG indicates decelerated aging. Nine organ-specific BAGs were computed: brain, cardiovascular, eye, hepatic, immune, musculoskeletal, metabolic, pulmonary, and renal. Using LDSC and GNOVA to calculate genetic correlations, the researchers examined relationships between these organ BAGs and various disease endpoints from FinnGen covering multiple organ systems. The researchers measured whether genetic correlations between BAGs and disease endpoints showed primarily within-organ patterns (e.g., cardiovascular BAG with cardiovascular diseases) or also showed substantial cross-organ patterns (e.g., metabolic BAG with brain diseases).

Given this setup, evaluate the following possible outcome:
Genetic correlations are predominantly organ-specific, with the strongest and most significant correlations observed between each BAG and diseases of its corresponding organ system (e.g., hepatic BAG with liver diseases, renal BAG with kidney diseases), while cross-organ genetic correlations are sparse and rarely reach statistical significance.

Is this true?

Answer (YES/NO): NO